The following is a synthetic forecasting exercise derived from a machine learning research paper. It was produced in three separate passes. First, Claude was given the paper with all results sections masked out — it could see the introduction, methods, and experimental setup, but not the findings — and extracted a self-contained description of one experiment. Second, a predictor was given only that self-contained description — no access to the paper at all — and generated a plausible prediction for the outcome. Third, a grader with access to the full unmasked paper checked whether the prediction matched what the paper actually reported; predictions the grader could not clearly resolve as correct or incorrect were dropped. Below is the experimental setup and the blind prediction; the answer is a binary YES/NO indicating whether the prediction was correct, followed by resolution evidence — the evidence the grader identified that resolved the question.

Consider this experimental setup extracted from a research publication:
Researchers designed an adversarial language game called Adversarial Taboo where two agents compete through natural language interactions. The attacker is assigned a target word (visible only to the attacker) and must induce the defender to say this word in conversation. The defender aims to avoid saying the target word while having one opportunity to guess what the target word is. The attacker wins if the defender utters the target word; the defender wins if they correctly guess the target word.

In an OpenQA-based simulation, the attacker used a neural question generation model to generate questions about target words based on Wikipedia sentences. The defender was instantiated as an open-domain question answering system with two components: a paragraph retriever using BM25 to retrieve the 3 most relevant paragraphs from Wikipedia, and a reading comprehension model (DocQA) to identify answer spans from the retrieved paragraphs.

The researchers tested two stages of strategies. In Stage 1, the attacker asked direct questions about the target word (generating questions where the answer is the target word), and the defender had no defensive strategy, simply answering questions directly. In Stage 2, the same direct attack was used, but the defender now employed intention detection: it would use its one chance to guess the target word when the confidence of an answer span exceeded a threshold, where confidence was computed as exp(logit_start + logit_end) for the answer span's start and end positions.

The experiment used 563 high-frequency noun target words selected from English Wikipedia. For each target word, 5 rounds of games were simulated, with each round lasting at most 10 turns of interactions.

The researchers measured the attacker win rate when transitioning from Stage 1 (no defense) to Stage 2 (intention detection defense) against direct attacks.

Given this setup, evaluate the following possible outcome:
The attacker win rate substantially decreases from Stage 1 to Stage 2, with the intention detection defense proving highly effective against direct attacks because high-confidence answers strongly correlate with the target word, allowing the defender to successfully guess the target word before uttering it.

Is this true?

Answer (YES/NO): YES